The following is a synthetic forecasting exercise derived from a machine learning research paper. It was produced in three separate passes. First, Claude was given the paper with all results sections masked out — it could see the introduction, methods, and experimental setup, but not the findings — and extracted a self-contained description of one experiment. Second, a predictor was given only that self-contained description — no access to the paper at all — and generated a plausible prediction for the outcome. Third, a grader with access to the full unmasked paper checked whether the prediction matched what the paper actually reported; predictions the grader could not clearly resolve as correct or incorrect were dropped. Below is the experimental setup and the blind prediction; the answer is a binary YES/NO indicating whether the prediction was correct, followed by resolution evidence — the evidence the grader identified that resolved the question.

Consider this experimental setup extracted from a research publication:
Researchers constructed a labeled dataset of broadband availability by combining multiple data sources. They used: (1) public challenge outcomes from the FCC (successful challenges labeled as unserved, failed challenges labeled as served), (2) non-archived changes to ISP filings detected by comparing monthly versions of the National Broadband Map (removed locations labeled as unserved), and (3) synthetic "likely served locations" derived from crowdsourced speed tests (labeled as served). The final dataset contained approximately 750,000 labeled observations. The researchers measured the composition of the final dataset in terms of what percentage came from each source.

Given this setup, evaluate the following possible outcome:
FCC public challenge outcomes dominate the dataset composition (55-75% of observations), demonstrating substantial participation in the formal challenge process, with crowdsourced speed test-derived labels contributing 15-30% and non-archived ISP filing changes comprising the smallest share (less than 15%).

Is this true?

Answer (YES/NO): NO